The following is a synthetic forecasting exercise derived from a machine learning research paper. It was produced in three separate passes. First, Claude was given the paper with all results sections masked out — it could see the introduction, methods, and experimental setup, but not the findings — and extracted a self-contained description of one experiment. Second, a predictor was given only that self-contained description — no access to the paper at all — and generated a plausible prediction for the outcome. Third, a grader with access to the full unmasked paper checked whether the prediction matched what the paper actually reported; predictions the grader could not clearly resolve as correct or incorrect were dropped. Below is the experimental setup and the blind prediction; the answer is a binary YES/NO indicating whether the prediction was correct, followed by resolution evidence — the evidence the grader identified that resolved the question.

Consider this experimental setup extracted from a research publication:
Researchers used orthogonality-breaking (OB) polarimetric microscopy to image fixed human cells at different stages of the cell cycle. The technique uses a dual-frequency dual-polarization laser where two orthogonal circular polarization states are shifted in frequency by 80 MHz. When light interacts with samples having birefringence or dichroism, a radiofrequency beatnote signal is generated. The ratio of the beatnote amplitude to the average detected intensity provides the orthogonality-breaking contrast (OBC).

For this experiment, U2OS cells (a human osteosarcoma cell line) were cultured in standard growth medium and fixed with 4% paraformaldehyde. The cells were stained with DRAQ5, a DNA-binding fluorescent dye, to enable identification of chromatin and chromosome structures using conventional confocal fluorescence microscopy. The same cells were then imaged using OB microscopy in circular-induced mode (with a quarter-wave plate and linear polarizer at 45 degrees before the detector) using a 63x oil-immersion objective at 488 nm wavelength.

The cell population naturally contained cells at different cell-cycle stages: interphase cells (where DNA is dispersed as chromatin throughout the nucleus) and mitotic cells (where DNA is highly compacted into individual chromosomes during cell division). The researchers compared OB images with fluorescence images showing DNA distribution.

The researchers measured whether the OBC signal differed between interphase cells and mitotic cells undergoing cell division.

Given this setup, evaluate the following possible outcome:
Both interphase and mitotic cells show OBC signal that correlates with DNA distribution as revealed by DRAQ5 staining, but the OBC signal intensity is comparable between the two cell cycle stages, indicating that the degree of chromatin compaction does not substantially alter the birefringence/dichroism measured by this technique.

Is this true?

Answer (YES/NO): NO